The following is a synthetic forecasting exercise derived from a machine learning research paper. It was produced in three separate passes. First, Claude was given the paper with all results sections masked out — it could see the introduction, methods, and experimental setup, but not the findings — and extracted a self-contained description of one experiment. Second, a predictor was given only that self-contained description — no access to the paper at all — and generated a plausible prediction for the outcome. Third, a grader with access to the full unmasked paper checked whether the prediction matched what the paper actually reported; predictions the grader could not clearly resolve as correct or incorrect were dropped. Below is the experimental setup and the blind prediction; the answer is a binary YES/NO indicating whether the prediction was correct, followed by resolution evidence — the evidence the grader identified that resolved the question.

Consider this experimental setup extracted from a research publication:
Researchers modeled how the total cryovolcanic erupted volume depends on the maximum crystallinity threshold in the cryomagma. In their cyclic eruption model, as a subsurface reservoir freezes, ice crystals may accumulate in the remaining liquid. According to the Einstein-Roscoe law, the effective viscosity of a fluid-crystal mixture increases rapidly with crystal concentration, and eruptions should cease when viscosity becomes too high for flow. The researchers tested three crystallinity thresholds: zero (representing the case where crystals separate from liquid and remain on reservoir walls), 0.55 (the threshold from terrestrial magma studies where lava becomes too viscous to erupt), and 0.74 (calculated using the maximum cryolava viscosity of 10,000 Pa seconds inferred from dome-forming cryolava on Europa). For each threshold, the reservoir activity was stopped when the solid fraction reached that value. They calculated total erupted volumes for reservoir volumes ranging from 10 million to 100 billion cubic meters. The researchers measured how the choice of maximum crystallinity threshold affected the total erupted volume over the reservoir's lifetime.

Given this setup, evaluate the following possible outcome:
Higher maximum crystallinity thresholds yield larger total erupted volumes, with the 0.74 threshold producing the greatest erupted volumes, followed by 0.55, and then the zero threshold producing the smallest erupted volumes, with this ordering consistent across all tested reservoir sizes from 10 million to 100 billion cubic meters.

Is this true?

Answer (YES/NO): NO